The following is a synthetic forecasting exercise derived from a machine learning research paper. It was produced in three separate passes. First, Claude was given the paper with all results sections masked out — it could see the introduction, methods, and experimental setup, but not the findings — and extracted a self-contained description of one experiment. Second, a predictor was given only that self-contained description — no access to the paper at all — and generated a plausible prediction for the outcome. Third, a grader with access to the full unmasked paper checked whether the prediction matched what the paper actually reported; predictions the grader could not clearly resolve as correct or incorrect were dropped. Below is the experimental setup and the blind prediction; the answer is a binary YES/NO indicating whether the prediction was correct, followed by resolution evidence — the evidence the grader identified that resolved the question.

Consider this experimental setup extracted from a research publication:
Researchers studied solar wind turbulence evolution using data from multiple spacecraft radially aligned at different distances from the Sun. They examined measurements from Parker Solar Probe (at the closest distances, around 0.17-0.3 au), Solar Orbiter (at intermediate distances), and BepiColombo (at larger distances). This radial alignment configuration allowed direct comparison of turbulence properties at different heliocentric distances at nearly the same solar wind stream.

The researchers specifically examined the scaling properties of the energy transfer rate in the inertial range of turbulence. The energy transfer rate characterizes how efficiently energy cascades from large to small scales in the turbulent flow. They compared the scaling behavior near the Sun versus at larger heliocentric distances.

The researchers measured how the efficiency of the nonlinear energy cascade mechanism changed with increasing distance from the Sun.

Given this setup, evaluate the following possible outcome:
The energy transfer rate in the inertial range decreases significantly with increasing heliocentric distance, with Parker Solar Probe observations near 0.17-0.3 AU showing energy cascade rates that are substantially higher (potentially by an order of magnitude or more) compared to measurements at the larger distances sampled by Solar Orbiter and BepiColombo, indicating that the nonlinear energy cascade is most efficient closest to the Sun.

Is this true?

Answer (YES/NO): NO